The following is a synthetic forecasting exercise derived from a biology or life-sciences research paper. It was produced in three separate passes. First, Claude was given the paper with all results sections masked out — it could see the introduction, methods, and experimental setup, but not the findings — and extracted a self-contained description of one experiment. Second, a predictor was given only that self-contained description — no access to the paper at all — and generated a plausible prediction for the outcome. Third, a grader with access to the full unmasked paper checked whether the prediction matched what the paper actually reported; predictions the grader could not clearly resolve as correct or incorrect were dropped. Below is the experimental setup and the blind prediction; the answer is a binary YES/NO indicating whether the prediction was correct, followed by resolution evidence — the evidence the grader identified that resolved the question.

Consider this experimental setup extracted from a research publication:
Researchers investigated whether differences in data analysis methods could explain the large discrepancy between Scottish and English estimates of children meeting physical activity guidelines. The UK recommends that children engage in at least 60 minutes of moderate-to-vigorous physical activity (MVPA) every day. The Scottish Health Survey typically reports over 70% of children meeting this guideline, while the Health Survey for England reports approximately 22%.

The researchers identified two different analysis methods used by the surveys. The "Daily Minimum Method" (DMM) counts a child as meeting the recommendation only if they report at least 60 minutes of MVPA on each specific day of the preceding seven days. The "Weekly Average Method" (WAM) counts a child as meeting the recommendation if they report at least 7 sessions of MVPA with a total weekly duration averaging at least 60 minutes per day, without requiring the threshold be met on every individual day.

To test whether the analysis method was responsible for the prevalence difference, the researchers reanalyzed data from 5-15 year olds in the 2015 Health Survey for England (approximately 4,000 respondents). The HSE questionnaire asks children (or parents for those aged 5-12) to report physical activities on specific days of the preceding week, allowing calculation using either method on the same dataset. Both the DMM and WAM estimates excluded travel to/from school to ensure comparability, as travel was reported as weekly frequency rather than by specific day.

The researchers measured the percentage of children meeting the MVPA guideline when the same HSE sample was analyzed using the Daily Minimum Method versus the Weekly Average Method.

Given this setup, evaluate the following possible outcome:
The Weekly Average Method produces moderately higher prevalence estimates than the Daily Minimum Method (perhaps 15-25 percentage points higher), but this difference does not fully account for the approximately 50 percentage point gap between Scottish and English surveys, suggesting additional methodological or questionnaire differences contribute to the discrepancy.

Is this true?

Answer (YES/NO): NO